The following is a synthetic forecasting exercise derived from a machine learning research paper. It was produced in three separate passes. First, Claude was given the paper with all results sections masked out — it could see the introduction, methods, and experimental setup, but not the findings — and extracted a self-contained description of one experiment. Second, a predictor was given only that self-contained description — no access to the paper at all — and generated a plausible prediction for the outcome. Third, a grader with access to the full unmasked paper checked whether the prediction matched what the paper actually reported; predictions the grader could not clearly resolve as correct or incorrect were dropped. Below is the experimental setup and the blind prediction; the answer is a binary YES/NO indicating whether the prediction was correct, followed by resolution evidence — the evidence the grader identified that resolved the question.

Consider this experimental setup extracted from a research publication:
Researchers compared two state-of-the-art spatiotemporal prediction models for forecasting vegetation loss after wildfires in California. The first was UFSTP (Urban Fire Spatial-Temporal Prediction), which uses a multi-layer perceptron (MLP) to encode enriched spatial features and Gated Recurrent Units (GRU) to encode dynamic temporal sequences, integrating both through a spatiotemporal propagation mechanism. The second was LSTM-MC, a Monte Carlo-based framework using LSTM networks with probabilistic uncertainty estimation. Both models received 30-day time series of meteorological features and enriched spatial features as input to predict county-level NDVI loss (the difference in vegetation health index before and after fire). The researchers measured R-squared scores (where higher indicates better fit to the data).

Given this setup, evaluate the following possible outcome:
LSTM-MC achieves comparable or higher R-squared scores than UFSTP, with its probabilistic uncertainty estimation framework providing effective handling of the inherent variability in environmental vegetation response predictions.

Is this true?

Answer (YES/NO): NO